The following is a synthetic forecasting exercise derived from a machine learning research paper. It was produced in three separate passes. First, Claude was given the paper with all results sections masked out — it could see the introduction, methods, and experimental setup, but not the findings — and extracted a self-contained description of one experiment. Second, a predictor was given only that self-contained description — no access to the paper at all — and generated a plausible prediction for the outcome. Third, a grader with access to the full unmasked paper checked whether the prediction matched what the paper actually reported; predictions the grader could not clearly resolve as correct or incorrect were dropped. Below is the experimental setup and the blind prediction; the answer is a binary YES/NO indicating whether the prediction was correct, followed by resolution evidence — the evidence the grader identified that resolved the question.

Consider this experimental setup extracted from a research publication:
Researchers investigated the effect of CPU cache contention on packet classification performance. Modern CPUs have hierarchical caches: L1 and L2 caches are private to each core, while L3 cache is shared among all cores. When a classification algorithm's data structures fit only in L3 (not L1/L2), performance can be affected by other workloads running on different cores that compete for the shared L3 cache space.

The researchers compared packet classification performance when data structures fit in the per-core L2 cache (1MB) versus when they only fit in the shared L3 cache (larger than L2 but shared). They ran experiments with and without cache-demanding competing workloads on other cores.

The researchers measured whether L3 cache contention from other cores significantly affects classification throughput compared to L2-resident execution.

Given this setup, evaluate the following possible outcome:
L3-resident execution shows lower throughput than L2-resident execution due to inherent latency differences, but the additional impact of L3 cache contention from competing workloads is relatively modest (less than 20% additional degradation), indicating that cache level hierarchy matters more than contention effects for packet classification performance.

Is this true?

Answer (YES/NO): NO